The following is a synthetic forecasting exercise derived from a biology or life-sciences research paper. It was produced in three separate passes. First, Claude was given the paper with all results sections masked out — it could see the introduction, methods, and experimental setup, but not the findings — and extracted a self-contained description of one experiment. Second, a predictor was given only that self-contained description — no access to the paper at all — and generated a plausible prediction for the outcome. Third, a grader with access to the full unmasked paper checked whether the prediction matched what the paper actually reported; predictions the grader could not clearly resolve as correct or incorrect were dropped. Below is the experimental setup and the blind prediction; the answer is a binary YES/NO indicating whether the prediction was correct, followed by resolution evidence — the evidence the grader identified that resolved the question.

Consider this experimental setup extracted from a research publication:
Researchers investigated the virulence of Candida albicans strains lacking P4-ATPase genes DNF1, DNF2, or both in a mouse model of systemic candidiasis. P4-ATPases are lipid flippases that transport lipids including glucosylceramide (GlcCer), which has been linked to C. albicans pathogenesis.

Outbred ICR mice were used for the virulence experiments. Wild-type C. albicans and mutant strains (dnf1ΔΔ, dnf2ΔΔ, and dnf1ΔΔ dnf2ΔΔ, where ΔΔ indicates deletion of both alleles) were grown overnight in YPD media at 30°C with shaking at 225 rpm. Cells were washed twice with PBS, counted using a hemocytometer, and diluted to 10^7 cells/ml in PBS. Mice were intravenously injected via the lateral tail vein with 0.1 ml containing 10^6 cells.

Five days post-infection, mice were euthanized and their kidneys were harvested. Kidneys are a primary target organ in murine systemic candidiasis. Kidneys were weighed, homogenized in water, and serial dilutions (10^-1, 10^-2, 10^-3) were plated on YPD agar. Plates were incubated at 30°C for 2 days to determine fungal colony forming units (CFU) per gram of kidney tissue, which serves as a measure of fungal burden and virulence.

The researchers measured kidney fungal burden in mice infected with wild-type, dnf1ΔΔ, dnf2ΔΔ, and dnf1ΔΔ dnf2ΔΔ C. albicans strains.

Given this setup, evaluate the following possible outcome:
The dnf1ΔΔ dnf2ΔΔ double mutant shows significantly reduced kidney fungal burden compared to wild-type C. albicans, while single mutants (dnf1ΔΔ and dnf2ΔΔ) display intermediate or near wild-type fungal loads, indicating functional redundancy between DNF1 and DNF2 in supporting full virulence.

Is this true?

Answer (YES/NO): NO